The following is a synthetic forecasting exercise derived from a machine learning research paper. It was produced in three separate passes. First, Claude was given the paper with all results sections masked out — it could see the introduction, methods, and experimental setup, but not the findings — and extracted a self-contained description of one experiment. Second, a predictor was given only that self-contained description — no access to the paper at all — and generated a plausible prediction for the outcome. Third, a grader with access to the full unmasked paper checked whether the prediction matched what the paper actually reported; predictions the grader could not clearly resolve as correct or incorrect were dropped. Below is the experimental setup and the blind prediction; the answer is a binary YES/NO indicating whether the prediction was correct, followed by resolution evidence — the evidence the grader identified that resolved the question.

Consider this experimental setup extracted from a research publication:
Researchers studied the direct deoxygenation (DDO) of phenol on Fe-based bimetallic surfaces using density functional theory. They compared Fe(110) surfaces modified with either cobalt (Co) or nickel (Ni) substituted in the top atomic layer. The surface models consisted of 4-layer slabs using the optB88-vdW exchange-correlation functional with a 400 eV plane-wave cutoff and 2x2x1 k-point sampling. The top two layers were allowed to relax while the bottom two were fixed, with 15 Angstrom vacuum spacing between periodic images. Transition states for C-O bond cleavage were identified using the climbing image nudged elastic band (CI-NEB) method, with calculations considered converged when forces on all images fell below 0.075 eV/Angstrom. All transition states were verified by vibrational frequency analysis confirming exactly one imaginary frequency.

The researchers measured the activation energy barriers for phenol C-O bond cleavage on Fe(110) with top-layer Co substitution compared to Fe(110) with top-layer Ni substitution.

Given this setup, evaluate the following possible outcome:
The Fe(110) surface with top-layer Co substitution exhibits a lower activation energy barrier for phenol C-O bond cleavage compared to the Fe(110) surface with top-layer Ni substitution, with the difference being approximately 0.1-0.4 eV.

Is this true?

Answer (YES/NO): YES